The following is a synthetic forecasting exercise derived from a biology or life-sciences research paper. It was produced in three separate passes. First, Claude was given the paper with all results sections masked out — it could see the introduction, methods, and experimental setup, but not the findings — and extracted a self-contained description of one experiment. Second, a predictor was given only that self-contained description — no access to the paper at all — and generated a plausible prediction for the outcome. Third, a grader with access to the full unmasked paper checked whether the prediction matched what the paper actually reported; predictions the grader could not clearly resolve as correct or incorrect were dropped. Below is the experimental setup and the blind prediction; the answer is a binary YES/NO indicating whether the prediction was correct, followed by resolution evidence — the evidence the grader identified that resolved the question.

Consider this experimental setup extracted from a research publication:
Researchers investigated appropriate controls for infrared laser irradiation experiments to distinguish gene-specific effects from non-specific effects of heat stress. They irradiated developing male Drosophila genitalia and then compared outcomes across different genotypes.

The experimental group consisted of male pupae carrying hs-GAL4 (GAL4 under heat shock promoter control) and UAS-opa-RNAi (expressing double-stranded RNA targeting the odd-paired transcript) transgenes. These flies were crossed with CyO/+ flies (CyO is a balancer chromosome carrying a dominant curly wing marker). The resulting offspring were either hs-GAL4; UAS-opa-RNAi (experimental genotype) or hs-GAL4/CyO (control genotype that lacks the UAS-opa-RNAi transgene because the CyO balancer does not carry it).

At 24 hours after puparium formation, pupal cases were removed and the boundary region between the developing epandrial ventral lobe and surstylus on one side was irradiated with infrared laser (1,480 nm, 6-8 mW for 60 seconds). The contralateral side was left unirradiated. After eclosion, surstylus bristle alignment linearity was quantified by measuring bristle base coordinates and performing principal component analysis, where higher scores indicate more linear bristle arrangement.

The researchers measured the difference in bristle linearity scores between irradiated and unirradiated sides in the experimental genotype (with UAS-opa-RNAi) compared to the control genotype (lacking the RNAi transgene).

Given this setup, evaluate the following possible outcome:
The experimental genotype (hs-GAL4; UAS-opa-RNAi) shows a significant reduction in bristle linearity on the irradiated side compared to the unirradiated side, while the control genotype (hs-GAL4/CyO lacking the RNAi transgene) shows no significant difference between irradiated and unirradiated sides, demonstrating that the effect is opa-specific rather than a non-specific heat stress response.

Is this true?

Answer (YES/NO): YES